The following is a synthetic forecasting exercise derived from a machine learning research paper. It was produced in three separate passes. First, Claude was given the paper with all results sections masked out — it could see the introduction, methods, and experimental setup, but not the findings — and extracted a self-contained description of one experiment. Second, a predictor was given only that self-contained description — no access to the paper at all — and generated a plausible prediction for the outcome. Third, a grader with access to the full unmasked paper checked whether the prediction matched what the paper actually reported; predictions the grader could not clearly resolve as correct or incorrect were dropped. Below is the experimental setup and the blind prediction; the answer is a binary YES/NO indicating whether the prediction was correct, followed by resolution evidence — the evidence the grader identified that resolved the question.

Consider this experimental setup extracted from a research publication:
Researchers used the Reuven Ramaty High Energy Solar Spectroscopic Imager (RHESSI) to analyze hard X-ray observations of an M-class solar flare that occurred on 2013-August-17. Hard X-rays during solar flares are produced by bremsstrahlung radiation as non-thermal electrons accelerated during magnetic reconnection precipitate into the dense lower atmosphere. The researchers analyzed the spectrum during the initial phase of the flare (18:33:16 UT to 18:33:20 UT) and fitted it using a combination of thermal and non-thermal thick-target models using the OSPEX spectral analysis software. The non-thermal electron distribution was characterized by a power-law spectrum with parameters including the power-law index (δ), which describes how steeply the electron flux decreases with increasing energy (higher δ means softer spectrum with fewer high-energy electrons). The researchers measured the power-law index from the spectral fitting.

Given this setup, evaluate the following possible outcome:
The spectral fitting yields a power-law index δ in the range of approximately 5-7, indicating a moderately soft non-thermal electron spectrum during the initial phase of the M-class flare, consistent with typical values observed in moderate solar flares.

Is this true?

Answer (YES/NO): NO